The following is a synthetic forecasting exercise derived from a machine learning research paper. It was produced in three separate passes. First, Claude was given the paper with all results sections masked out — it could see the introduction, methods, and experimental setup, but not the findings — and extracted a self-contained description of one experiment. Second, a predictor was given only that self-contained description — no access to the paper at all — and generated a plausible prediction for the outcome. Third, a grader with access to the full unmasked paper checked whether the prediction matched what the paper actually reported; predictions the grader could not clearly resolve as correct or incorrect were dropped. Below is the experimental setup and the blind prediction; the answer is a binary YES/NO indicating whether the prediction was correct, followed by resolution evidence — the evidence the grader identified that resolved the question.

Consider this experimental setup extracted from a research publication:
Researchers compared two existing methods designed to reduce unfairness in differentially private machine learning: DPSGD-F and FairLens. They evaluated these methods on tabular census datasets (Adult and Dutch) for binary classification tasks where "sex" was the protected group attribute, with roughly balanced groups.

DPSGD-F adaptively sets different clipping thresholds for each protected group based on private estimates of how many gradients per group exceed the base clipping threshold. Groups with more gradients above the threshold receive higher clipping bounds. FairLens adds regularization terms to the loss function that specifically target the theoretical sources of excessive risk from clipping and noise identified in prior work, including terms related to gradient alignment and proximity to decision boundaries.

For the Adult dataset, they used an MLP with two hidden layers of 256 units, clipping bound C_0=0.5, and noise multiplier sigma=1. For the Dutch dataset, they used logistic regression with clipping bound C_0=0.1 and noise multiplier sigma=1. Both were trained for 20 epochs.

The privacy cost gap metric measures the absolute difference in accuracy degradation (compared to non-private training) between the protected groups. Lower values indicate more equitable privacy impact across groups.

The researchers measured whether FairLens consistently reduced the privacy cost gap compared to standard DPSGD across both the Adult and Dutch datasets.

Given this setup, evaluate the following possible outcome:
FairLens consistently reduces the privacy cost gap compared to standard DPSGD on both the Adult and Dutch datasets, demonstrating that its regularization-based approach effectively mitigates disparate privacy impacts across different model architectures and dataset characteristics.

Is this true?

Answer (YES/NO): NO